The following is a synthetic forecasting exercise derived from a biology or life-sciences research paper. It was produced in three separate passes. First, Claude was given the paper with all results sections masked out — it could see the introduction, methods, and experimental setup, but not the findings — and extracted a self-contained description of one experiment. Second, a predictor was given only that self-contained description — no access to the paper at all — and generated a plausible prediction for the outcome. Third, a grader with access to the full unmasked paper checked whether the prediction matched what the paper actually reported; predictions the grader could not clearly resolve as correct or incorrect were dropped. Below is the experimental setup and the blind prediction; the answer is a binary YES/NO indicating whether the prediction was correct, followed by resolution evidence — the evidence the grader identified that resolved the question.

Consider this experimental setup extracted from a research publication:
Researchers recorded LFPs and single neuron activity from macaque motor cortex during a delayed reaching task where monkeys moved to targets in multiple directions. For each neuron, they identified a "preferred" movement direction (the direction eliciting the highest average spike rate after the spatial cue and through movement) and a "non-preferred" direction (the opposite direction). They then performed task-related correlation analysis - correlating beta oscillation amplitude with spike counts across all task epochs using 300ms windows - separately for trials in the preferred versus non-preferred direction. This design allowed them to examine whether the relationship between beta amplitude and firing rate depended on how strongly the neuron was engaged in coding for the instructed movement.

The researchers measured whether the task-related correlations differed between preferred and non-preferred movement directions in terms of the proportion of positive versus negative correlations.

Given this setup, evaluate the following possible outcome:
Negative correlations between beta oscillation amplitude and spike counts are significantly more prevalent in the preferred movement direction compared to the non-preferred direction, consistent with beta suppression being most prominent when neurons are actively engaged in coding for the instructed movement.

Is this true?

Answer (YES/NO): YES